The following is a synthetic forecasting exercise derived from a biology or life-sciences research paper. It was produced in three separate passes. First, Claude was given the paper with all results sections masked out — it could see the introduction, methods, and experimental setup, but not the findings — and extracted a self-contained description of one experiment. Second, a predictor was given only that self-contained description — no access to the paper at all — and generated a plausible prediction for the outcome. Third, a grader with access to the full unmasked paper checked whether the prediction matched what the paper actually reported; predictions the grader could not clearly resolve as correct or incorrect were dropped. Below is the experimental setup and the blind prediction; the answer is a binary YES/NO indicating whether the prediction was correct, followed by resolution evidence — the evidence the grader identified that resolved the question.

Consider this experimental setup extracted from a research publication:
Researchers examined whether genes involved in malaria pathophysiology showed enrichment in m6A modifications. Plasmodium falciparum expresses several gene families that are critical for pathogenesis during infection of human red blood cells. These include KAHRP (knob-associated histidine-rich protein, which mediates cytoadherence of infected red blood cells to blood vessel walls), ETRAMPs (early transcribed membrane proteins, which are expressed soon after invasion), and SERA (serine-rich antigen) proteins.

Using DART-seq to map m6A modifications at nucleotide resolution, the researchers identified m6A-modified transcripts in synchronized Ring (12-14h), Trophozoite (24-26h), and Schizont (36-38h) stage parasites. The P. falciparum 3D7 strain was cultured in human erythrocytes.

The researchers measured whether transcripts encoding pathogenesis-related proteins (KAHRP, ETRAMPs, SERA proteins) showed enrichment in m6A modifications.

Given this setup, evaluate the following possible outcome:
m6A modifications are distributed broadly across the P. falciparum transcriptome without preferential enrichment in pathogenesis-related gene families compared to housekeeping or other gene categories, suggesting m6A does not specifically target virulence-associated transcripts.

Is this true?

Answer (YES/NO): NO